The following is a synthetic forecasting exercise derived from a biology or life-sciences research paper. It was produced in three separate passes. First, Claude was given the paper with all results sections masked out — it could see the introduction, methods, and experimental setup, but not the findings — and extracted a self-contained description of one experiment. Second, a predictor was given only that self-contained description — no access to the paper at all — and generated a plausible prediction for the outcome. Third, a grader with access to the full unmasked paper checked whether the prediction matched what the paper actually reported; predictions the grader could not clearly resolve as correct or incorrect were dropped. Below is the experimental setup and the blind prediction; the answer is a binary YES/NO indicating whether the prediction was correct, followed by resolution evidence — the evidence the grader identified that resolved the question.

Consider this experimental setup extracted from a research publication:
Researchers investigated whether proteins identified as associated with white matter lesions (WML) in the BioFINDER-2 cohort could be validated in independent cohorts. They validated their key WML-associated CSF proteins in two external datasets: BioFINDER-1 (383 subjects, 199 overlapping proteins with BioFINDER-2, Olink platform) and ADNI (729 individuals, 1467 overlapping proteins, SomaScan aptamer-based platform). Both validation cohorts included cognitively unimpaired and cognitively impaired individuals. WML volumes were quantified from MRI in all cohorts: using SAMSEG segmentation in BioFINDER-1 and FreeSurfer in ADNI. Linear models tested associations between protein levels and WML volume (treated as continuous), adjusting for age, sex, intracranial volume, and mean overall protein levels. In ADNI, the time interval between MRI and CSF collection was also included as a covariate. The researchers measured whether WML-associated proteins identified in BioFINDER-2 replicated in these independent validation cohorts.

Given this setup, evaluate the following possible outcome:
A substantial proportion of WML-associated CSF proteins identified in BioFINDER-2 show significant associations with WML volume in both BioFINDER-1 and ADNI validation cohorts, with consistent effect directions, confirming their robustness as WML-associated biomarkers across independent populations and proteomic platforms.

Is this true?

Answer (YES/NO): YES